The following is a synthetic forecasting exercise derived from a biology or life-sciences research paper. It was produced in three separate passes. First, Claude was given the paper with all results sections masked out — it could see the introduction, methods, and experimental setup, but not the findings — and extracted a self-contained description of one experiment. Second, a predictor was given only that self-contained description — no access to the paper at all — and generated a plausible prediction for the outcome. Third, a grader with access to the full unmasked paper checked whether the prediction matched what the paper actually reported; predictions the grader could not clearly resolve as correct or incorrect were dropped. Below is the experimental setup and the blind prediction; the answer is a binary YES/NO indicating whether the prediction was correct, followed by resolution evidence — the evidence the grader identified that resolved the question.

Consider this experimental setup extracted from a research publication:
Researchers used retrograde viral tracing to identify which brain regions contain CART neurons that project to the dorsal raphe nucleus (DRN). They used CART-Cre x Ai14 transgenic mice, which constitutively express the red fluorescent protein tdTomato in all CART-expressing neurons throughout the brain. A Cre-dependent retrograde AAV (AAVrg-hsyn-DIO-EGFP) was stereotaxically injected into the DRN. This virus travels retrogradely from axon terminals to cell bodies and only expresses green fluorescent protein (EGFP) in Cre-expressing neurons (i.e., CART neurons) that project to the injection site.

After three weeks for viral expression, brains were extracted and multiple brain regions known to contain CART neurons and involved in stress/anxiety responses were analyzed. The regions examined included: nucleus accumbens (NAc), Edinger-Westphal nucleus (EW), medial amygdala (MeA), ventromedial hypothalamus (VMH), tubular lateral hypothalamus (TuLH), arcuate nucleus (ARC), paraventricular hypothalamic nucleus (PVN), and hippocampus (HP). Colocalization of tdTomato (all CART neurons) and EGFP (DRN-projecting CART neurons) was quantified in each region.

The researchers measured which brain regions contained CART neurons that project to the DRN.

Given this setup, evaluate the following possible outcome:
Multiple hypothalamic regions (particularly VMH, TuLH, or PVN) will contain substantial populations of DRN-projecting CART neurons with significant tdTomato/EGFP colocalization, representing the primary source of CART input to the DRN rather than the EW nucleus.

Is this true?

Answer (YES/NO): NO